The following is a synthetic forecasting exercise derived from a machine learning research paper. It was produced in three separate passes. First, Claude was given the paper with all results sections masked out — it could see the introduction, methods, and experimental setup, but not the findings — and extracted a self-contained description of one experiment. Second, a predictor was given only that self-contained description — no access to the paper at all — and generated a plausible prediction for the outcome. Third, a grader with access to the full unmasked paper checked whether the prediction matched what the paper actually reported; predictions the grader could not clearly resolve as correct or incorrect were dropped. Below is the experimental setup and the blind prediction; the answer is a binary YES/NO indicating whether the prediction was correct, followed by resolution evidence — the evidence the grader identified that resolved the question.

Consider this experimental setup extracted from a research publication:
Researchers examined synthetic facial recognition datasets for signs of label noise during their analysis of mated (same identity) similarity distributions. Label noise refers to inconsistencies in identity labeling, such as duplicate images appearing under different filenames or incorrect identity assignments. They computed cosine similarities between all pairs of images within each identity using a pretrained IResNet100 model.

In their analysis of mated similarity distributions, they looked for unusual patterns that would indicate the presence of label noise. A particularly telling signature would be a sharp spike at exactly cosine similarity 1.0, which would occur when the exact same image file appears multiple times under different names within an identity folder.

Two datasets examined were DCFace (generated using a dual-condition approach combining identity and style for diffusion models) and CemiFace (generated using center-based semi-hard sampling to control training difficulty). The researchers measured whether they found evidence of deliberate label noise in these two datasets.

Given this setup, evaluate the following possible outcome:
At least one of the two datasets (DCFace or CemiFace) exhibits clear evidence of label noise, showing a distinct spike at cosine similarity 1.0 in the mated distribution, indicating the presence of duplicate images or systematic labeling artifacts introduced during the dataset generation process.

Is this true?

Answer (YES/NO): YES